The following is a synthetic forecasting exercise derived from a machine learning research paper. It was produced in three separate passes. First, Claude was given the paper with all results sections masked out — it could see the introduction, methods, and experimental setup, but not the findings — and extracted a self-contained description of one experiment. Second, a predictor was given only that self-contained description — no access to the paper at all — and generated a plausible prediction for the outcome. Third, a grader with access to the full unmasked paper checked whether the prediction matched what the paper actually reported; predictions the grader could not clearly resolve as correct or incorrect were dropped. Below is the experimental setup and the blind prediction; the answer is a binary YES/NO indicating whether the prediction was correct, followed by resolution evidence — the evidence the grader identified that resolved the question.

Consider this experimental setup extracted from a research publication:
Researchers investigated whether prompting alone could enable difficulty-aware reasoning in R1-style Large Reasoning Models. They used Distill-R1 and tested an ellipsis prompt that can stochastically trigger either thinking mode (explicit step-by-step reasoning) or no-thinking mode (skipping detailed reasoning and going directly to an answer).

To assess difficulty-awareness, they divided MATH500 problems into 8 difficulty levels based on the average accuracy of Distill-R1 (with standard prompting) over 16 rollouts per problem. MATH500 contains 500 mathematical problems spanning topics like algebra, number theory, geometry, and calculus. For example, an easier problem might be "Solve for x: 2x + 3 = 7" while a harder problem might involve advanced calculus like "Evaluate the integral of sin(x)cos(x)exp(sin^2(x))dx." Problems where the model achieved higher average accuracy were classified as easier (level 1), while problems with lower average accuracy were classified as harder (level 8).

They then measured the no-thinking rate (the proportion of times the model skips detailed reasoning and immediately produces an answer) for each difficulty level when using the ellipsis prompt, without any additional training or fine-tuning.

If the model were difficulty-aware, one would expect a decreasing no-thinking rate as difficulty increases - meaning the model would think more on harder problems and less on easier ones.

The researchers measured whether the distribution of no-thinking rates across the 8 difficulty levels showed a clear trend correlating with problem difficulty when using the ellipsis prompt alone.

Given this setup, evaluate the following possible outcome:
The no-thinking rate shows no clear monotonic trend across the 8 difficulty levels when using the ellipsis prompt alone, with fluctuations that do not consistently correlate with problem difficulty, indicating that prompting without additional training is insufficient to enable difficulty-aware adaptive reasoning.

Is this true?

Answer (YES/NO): YES